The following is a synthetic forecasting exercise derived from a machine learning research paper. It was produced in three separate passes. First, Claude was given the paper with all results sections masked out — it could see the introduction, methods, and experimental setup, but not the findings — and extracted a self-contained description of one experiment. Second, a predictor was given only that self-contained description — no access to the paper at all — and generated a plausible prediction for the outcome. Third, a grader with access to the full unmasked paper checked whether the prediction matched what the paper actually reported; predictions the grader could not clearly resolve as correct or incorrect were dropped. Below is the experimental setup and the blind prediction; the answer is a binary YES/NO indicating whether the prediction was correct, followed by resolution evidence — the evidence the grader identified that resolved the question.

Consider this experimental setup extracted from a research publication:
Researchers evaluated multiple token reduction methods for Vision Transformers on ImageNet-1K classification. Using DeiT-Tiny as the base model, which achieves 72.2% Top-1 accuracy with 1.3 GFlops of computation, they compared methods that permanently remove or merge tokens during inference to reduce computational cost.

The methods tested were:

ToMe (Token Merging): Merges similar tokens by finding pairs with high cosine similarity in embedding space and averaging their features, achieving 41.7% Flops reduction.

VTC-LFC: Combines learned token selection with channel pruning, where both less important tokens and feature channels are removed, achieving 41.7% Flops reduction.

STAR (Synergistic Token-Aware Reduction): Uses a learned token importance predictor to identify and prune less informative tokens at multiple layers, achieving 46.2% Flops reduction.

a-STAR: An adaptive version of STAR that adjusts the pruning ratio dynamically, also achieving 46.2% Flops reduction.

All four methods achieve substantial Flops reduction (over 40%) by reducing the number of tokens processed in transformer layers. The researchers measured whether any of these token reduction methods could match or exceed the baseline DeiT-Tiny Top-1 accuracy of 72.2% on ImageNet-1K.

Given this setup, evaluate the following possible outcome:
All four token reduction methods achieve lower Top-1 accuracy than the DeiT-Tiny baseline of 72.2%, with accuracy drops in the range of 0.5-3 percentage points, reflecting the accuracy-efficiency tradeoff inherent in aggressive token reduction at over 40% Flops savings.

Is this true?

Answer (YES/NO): NO